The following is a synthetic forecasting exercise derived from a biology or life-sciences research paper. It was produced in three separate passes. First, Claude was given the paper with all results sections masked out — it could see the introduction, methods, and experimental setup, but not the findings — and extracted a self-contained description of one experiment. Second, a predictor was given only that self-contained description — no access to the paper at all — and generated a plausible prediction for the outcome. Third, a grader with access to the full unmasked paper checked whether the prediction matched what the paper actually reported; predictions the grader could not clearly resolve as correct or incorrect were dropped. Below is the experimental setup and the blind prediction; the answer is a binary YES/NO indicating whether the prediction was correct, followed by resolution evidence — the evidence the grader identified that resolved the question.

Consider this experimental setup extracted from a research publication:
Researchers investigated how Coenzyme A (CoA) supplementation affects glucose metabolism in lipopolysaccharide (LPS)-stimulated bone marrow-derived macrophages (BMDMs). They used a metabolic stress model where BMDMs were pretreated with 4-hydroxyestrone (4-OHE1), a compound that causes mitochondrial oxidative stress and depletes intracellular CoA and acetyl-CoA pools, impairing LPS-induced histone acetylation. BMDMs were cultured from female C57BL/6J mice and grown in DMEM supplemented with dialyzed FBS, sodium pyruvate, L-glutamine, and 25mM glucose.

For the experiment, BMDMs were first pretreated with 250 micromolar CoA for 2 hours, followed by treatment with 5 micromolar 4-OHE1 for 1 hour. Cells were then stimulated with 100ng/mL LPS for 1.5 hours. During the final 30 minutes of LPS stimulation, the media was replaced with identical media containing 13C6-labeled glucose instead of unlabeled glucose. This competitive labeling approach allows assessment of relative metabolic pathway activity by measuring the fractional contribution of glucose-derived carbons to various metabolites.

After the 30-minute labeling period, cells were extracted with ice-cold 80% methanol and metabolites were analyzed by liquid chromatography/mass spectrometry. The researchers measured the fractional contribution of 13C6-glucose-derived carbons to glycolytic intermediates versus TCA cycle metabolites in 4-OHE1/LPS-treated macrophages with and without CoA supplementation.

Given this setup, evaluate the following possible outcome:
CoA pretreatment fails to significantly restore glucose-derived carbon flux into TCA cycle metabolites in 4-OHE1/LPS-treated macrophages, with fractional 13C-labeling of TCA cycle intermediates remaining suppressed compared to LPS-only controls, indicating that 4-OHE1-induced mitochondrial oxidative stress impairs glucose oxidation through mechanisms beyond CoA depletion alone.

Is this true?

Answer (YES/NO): NO